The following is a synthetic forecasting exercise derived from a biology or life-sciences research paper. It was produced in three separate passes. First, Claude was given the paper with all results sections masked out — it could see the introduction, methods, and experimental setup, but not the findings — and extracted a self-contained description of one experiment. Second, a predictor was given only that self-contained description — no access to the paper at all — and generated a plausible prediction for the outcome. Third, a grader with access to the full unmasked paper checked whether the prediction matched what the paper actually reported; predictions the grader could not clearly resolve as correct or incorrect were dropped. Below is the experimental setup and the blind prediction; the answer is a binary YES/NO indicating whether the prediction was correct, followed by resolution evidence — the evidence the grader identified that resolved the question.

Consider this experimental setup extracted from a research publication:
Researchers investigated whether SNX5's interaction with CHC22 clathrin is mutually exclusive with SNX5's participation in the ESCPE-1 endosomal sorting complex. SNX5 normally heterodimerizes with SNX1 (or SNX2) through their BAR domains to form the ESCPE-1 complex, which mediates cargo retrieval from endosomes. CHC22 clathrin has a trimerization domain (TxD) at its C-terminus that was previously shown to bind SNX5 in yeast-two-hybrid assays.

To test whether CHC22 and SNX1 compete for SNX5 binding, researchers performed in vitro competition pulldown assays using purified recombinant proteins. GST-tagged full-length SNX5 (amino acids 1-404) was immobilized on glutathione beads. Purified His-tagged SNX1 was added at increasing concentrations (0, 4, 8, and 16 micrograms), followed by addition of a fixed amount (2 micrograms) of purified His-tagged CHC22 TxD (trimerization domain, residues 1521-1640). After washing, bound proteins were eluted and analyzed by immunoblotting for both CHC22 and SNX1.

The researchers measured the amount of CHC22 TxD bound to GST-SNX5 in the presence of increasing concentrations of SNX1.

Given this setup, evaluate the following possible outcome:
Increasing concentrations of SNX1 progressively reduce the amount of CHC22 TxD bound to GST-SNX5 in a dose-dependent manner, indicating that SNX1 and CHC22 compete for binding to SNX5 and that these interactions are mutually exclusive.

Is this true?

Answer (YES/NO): YES